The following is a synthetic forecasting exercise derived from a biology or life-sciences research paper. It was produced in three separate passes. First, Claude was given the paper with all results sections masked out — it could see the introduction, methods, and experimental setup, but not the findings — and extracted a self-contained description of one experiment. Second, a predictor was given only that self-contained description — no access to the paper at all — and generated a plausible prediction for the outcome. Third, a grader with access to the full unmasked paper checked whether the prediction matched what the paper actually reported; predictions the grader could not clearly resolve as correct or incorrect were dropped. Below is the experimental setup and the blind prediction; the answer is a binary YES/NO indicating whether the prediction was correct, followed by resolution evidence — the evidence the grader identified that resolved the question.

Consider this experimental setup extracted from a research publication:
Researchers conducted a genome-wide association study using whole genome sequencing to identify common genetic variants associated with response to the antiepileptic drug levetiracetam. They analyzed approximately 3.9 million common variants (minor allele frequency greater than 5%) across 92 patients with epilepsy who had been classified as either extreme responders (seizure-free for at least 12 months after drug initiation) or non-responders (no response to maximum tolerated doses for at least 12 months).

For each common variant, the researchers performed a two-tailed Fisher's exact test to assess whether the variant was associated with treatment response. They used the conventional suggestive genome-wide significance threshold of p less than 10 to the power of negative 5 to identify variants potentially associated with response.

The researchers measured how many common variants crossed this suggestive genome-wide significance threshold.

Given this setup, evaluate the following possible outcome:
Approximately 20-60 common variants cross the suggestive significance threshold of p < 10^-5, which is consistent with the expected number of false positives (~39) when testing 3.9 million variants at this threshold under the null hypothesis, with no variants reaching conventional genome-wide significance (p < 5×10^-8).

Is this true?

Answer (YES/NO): YES